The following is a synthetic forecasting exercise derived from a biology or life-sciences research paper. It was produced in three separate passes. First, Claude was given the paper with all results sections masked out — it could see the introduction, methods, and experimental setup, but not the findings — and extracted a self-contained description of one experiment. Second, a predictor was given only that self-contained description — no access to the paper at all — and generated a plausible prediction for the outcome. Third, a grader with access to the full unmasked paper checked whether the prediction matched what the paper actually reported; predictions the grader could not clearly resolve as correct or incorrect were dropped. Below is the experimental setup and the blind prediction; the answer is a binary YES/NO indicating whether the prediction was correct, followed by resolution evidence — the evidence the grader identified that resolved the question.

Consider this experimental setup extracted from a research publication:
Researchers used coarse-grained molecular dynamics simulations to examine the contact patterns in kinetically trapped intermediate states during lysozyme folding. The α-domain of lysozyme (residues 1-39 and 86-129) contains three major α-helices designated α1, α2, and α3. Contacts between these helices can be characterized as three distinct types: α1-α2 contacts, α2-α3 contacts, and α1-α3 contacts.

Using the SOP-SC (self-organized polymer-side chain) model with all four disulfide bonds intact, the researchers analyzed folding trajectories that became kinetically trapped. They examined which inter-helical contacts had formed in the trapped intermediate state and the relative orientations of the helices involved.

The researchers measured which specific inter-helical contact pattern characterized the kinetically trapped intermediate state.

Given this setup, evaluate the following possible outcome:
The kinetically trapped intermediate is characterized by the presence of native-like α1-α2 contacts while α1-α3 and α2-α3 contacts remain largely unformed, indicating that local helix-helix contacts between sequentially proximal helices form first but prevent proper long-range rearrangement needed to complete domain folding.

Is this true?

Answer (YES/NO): NO